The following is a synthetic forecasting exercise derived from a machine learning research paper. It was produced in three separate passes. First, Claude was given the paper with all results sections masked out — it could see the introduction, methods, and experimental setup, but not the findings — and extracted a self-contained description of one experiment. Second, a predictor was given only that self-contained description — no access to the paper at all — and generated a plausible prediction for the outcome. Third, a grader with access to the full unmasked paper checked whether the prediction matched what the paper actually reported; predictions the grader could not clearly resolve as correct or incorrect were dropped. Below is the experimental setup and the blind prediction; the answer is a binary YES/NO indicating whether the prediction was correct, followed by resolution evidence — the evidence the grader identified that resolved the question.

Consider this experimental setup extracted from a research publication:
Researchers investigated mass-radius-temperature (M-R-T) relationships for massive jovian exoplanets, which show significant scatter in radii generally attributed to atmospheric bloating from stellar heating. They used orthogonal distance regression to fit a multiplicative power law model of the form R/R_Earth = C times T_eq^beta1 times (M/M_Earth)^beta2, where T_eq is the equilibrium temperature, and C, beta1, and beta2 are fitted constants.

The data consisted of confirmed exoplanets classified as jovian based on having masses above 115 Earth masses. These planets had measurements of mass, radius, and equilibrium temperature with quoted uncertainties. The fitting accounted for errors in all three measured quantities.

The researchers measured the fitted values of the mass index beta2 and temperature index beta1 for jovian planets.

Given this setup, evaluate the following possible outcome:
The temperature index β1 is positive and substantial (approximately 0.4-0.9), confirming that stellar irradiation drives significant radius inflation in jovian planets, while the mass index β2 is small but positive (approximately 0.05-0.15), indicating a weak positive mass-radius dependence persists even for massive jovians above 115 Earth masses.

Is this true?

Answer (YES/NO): NO